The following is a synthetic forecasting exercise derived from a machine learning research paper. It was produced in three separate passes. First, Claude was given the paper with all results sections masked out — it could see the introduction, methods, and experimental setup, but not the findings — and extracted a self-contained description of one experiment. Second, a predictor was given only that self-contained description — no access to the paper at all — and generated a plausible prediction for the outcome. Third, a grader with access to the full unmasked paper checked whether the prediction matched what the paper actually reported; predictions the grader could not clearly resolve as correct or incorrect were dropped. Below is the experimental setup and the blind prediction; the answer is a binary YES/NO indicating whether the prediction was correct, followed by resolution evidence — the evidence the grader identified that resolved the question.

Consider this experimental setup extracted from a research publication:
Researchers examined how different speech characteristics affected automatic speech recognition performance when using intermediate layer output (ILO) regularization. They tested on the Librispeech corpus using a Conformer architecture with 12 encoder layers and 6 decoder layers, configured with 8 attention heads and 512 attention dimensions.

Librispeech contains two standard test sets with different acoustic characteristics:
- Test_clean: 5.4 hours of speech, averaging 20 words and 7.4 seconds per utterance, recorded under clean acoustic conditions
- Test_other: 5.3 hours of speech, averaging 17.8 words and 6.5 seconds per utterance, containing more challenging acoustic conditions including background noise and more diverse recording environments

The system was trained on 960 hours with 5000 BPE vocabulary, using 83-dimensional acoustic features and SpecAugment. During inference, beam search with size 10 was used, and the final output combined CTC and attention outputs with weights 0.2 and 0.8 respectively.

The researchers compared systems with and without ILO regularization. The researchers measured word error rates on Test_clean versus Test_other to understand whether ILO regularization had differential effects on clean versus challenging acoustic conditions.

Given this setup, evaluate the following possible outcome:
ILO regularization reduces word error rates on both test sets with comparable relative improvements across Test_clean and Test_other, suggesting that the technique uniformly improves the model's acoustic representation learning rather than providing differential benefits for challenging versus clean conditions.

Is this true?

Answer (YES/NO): NO